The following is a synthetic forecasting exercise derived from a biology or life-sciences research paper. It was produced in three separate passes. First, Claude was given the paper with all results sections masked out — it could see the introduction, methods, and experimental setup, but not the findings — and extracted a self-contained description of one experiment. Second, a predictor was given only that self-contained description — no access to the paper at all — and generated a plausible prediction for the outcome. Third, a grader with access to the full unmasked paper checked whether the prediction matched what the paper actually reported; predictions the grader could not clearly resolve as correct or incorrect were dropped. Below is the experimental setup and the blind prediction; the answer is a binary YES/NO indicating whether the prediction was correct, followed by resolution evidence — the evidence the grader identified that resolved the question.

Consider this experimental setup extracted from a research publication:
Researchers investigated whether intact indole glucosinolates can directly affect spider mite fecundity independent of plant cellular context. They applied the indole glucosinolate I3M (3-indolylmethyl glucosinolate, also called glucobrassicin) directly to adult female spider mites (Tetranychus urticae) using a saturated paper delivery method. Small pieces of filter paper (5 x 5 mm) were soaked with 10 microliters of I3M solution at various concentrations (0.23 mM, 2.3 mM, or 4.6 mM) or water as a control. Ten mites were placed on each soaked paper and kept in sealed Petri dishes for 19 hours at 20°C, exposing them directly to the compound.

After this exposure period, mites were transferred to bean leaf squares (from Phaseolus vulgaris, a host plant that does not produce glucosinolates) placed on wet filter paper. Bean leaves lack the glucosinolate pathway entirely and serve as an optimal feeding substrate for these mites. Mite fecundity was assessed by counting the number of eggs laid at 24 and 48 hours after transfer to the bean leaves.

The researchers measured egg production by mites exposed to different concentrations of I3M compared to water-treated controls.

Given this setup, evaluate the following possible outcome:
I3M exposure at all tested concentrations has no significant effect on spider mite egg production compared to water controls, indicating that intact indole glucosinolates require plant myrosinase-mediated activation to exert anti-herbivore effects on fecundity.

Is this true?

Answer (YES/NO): YES